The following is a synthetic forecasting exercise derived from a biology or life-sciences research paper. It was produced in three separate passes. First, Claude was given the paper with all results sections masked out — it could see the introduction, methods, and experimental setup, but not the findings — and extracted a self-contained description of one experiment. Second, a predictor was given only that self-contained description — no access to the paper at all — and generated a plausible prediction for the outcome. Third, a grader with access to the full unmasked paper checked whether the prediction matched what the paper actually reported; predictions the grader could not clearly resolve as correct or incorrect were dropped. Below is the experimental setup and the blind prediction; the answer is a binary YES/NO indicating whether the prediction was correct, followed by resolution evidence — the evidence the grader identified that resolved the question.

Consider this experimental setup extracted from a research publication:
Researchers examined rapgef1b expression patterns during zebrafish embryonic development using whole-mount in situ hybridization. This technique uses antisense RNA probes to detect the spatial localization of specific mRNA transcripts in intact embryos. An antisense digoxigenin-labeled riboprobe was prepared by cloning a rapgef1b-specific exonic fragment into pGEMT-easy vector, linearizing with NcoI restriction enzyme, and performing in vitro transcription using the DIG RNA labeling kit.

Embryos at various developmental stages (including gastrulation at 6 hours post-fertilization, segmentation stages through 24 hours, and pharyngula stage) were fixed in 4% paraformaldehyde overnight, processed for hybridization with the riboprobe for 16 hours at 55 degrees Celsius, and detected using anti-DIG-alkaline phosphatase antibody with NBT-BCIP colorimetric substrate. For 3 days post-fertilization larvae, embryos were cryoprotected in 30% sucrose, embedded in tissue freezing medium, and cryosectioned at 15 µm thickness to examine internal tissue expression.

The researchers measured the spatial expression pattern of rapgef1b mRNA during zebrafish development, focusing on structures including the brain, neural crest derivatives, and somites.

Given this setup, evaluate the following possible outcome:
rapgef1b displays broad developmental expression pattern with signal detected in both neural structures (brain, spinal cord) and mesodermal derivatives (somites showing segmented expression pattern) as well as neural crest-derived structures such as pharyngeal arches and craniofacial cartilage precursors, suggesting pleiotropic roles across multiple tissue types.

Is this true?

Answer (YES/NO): NO